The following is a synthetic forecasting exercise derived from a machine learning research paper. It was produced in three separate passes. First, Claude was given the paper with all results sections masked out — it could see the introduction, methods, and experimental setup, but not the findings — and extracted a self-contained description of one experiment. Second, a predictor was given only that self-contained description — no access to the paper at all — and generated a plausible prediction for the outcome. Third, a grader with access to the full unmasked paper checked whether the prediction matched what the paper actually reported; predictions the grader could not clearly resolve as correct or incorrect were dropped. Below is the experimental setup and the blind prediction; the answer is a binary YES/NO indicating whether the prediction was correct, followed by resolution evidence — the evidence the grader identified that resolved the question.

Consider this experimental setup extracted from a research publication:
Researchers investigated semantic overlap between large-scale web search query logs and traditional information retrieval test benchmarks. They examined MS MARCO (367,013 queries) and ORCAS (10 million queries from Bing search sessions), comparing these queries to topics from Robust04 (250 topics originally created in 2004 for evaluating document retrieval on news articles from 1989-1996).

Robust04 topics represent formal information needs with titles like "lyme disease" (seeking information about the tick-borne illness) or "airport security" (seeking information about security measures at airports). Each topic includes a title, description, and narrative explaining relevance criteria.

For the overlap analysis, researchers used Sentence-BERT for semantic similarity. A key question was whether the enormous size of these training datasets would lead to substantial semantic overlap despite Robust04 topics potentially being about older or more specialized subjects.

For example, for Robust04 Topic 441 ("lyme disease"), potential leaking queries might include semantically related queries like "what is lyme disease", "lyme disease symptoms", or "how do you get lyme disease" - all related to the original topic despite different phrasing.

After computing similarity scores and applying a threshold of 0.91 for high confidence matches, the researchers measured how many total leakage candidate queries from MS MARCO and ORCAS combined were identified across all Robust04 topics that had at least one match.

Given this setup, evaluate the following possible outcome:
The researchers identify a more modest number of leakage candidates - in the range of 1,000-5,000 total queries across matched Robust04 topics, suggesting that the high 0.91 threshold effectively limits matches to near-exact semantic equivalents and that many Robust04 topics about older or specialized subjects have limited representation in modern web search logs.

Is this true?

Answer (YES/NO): YES